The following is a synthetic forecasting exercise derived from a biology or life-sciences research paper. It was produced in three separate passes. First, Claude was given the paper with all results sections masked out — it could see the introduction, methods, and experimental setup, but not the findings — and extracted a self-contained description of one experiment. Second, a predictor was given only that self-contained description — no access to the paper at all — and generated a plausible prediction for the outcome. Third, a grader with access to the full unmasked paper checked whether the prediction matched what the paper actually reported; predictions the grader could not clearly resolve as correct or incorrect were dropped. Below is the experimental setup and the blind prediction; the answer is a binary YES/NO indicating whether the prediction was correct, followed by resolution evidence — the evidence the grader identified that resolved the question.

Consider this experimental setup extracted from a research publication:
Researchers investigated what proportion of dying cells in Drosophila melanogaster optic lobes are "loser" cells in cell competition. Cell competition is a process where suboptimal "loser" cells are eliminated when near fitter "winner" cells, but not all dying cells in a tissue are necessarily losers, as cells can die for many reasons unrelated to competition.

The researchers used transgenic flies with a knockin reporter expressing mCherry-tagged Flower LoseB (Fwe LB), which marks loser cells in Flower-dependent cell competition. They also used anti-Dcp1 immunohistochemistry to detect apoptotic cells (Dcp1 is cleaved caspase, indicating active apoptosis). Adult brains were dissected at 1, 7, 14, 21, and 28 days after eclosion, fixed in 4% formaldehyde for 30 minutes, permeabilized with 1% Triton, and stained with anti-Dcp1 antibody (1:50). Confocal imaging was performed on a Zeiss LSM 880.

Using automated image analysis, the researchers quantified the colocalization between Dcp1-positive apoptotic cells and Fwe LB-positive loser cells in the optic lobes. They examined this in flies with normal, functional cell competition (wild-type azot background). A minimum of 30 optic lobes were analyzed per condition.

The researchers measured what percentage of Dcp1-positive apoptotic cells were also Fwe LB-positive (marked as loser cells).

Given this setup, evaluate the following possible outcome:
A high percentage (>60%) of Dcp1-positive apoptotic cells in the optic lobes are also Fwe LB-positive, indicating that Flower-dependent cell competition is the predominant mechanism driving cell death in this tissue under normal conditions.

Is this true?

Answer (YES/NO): NO